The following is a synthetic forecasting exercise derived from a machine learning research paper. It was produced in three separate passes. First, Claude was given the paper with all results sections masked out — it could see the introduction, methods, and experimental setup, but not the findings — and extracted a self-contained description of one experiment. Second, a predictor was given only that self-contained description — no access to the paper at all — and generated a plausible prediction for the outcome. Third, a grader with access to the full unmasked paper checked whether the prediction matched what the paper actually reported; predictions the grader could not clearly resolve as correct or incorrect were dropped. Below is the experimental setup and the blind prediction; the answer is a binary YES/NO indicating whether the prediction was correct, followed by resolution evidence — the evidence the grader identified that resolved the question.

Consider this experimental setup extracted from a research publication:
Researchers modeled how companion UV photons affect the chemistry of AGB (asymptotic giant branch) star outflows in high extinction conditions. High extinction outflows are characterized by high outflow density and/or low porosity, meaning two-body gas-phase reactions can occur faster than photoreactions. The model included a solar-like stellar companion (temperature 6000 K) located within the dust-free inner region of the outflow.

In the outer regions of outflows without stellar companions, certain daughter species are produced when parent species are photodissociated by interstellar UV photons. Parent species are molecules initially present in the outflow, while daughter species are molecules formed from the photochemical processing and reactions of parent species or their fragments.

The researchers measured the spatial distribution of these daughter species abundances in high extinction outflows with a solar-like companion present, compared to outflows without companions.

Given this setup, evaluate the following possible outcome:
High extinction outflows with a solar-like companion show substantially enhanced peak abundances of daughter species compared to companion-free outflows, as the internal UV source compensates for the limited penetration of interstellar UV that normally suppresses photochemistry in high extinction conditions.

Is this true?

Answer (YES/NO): NO